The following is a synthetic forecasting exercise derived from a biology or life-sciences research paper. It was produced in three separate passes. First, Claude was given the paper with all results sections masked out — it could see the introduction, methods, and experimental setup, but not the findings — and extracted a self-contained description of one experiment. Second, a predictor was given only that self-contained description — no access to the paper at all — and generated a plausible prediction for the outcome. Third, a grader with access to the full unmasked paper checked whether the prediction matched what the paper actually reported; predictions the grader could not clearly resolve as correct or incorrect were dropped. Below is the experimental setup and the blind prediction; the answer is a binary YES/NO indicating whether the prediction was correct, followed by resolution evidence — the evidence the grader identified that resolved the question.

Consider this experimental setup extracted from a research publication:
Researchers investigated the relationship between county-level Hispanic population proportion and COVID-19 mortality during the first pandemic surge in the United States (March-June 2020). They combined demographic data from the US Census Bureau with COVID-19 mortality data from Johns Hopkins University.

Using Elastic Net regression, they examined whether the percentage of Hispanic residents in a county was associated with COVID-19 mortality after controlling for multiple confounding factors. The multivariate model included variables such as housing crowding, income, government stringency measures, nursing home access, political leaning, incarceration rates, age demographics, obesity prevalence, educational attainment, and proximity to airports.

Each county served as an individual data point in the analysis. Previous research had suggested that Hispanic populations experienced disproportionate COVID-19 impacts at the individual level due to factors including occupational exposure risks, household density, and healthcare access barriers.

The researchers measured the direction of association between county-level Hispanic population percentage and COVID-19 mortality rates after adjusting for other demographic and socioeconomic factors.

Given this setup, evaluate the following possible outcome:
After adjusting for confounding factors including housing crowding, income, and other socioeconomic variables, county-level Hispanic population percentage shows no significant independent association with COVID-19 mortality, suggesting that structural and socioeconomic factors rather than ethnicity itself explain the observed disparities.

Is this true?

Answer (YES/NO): NO